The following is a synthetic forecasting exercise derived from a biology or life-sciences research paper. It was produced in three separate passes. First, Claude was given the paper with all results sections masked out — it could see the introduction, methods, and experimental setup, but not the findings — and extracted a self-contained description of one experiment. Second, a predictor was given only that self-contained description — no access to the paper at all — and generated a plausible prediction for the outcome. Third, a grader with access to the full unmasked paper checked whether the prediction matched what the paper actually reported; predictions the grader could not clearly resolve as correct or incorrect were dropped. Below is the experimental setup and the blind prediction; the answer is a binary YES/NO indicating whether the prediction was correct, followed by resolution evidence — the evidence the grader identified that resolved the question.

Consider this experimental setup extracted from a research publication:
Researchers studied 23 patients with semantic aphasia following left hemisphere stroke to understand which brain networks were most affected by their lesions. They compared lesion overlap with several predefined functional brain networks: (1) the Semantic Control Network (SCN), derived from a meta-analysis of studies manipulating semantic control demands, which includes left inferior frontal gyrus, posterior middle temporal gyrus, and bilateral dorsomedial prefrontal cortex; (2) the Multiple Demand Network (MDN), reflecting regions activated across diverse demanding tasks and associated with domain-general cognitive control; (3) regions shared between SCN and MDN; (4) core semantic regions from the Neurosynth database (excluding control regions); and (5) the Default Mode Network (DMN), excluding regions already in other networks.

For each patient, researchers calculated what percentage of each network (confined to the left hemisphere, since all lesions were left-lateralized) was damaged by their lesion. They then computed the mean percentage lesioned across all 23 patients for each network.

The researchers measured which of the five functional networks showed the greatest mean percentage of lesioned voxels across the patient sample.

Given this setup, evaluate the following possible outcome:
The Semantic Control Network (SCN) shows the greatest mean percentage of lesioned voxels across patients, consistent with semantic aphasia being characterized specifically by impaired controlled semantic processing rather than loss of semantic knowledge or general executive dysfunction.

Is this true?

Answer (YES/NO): YES